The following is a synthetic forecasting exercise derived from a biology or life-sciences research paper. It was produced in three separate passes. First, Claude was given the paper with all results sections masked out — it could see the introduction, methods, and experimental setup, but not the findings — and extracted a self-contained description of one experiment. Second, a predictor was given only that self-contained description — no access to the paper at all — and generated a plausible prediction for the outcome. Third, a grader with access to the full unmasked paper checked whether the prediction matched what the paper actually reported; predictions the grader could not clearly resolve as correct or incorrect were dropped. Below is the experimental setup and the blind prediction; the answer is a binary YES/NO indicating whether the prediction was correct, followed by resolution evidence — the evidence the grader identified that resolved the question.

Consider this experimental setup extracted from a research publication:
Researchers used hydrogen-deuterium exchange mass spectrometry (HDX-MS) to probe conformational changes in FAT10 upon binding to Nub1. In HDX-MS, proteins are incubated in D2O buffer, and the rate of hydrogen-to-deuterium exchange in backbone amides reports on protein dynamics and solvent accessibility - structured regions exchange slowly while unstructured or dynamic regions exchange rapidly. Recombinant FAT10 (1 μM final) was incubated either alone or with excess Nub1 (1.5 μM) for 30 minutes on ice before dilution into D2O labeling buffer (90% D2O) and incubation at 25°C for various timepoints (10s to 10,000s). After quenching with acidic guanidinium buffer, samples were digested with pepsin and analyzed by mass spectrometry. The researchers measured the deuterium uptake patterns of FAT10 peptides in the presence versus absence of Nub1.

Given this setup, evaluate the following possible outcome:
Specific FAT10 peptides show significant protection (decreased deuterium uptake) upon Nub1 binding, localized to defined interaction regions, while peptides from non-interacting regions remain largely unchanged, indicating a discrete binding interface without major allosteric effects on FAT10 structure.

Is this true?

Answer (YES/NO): NO